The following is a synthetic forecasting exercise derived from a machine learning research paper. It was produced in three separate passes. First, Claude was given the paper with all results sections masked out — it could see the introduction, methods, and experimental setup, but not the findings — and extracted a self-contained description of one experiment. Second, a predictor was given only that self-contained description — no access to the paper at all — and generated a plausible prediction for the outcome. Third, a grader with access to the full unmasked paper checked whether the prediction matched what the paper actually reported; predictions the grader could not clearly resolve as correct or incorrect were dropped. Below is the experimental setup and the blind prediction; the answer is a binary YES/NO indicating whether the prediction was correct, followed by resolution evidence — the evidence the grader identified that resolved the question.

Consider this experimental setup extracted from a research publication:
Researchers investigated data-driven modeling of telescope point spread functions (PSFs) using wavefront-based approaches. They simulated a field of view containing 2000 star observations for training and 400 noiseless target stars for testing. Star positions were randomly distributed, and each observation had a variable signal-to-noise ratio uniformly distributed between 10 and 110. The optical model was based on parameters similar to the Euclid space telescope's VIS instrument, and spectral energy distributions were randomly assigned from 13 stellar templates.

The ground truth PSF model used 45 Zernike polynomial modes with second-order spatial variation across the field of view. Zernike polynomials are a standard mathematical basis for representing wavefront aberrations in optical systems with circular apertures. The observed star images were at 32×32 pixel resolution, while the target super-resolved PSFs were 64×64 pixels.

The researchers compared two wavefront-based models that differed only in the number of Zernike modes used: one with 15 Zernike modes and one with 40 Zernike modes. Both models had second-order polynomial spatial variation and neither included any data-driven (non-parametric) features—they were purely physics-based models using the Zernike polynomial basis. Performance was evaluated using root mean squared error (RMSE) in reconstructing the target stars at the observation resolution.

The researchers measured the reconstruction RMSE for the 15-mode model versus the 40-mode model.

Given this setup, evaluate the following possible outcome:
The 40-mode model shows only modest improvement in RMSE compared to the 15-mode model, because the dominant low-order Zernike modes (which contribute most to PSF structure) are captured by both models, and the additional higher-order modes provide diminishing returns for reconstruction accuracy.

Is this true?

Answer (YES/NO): NO